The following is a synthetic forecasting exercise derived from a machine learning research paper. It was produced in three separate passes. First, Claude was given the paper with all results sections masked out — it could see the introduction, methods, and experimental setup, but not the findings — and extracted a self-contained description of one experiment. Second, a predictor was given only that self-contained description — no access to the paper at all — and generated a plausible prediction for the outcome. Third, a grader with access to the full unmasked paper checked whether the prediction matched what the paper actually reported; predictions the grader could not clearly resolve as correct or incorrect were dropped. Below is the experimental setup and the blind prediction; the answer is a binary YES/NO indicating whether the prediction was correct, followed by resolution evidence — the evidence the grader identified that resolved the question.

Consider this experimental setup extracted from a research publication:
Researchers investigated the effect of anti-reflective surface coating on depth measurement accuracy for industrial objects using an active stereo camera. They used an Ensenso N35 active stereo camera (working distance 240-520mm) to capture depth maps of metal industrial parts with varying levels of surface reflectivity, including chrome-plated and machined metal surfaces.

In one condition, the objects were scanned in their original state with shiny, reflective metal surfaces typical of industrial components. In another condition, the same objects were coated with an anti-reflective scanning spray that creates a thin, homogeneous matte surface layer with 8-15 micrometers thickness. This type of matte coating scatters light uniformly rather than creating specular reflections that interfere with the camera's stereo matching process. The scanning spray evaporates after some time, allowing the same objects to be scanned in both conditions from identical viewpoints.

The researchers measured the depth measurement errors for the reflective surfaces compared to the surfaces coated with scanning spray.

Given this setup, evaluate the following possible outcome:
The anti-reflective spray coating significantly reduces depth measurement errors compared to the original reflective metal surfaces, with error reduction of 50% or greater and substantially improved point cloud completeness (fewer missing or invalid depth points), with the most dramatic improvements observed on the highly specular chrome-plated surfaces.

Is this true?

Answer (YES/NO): NO